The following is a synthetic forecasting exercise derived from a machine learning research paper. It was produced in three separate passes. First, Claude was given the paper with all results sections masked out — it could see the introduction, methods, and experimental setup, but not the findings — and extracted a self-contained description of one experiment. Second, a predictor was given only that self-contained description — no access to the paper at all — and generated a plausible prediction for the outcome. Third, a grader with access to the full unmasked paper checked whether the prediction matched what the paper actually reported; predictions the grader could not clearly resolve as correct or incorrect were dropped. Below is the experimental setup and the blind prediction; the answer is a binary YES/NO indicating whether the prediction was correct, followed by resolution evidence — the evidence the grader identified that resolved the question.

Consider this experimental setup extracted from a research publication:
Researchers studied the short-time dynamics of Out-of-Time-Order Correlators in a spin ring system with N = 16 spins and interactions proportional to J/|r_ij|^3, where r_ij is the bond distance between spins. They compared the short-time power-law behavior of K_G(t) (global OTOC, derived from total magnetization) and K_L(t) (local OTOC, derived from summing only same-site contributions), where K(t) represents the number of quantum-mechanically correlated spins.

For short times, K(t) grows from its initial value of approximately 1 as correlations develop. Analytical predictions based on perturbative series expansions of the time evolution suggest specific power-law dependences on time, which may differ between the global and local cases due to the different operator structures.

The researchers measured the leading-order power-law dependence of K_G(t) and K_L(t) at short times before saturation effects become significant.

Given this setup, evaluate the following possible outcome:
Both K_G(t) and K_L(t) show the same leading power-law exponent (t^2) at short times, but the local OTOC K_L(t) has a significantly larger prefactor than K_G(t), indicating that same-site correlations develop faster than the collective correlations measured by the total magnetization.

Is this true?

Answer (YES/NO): NO